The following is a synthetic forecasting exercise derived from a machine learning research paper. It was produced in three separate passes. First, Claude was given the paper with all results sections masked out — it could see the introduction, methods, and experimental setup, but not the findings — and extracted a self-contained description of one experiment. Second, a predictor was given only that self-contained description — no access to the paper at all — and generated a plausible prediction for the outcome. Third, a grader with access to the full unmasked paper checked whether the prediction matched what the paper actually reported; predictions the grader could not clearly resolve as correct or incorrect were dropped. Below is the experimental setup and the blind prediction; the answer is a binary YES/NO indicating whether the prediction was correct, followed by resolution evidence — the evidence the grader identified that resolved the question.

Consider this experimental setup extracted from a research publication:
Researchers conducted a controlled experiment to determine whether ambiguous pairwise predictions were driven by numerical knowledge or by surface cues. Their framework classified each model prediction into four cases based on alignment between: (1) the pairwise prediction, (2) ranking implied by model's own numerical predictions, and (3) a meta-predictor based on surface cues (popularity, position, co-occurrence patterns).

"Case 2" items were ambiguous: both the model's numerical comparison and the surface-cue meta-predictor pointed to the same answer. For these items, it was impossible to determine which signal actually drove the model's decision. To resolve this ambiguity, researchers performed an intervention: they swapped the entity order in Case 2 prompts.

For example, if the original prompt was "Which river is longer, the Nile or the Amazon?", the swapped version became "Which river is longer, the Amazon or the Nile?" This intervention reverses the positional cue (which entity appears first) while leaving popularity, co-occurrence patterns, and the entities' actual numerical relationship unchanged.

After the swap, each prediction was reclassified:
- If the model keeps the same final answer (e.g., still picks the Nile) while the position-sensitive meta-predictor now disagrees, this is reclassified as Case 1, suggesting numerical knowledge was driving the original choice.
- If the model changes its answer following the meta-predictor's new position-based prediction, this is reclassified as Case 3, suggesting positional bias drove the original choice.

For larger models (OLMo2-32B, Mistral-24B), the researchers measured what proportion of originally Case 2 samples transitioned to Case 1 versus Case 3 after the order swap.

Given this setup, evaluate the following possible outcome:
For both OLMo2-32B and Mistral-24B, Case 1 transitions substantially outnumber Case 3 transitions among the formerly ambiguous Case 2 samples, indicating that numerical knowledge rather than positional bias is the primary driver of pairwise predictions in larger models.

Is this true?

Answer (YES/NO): YES